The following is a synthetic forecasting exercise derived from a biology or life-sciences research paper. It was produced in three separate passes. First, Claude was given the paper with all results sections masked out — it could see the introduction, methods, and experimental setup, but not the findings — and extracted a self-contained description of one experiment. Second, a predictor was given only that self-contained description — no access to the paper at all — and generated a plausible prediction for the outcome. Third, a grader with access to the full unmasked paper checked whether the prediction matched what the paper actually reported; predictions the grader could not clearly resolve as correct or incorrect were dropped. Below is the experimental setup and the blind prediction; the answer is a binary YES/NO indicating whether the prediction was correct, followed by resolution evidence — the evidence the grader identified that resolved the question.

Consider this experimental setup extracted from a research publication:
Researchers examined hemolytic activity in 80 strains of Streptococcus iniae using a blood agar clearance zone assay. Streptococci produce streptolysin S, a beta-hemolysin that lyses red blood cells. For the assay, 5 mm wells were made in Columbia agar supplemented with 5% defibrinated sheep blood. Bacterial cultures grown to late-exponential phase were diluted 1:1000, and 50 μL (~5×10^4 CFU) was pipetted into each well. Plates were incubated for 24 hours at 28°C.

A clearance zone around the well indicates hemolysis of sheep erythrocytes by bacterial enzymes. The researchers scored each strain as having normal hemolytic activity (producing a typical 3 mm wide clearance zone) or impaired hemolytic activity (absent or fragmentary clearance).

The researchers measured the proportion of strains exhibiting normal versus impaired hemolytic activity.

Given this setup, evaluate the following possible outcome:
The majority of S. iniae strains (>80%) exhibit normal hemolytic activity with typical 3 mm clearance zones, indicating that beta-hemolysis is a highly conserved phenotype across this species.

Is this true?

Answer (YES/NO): YES